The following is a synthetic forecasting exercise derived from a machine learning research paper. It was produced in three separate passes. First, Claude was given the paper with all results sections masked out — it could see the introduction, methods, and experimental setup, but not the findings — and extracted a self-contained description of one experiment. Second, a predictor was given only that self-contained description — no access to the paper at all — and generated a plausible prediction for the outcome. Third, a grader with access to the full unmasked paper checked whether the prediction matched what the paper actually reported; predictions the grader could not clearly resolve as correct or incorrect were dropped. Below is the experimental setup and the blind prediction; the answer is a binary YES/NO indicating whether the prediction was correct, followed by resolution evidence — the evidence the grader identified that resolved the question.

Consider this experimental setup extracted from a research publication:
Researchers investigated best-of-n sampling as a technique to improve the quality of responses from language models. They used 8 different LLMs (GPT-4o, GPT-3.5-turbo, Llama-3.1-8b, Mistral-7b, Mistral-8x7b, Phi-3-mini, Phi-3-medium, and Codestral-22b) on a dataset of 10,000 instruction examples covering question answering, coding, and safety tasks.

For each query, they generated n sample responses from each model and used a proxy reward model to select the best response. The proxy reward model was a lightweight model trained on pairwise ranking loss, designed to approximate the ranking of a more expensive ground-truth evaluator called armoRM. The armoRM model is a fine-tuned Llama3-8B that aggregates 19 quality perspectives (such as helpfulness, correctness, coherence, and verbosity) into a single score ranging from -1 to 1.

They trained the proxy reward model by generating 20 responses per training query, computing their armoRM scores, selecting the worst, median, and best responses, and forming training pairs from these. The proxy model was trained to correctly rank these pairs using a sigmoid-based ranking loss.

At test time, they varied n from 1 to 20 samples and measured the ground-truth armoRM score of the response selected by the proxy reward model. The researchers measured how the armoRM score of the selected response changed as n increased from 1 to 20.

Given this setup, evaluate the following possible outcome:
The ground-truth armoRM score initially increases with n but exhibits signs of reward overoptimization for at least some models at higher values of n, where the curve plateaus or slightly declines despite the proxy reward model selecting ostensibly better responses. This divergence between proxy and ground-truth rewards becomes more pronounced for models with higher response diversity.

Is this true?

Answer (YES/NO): NO